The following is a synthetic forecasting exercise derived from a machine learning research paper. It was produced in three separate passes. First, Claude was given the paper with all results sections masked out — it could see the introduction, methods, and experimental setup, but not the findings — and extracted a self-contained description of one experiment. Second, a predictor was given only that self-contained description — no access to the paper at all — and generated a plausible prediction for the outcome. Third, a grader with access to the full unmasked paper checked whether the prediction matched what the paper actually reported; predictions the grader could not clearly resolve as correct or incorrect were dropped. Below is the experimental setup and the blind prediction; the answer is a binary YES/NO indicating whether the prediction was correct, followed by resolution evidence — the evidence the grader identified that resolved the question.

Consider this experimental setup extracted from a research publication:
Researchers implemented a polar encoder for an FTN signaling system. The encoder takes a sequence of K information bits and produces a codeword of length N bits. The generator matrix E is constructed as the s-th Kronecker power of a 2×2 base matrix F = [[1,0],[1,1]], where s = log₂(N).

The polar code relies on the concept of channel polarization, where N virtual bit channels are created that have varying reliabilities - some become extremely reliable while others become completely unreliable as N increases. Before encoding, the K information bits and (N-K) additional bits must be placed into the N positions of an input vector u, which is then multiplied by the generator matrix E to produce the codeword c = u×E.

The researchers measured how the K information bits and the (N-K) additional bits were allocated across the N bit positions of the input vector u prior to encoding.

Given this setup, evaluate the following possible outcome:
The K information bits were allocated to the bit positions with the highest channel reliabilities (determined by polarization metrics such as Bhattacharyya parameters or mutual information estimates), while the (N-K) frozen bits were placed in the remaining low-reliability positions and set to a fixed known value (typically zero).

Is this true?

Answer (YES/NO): YES